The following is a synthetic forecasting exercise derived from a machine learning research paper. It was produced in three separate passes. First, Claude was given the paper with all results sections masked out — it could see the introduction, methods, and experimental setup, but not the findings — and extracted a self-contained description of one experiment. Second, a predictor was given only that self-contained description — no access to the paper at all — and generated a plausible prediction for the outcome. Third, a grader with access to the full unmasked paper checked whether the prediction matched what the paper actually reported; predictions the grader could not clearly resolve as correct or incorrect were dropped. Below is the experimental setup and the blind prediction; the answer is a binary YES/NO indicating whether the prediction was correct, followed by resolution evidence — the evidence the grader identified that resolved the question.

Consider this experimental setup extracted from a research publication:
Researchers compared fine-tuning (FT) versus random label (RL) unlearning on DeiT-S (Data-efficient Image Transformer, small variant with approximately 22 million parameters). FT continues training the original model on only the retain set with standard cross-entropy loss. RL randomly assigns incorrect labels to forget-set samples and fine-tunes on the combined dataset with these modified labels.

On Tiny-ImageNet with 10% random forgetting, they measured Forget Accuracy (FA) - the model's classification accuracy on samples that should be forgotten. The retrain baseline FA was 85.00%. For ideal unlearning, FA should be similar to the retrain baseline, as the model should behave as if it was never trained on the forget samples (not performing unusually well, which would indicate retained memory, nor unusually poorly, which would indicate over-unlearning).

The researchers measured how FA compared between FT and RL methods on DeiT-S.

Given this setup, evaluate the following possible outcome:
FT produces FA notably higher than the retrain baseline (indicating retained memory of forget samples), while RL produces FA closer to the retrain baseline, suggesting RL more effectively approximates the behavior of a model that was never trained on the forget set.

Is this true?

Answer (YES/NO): YES